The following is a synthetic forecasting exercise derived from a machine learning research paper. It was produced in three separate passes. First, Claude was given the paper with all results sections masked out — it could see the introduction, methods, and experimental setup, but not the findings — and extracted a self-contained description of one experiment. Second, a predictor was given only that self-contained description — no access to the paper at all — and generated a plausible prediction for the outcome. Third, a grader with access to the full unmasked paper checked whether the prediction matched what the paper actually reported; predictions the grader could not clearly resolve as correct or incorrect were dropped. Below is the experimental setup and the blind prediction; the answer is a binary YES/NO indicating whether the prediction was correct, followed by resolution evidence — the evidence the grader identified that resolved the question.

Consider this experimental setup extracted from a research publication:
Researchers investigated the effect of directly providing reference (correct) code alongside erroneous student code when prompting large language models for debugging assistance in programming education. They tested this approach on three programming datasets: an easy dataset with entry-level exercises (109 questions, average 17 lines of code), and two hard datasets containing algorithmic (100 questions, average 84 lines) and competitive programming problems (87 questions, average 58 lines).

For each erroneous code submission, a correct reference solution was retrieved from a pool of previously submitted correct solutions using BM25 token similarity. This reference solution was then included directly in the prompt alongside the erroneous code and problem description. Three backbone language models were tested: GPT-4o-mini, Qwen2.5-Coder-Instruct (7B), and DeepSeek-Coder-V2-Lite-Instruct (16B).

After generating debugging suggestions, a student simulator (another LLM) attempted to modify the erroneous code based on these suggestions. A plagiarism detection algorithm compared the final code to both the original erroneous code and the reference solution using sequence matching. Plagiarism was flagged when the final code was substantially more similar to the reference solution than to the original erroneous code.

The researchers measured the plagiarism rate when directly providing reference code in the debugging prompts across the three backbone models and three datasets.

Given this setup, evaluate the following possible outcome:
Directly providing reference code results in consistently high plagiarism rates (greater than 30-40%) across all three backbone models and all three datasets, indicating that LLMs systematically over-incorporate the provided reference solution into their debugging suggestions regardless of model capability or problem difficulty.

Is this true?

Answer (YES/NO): NO